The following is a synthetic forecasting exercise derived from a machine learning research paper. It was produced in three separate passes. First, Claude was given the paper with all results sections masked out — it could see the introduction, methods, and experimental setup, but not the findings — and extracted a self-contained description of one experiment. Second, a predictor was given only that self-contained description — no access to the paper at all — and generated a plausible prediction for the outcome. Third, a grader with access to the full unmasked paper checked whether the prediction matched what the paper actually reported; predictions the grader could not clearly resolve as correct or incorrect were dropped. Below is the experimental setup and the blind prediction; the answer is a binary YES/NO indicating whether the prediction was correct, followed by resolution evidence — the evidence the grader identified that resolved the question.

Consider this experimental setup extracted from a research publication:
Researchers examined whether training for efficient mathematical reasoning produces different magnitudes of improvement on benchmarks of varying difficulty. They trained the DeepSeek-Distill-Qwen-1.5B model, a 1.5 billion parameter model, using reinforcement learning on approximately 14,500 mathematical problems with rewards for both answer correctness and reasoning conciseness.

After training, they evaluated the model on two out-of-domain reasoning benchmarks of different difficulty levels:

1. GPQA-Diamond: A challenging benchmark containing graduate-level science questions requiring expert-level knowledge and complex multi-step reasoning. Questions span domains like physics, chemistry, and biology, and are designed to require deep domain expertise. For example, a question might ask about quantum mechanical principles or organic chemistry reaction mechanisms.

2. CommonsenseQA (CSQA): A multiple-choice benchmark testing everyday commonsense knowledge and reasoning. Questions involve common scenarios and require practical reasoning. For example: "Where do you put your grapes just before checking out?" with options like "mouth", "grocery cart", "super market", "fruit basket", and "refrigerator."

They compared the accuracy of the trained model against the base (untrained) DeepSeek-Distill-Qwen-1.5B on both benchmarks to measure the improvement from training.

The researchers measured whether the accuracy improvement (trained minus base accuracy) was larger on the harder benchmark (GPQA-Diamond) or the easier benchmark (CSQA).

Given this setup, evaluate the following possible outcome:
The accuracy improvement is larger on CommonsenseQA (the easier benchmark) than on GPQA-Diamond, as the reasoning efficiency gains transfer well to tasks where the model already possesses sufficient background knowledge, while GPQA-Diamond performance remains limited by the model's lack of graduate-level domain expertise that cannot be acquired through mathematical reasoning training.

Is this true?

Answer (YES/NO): NO